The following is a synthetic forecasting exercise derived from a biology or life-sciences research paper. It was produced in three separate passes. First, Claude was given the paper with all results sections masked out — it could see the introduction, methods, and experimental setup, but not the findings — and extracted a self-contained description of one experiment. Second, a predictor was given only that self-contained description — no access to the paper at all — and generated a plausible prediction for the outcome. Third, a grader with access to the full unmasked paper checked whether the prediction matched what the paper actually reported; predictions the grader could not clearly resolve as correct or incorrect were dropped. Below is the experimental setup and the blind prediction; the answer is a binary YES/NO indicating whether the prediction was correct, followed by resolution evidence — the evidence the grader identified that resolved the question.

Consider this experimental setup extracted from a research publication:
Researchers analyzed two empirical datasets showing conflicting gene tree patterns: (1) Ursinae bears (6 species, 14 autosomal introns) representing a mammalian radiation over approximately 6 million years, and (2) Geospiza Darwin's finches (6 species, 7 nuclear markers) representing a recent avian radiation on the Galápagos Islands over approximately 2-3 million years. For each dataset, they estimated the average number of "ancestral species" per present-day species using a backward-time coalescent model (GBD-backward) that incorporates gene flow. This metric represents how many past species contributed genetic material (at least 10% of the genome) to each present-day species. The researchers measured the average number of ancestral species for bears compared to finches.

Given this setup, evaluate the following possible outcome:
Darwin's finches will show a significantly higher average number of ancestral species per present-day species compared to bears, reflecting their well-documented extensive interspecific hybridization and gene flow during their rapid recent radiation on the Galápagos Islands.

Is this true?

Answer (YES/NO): NO